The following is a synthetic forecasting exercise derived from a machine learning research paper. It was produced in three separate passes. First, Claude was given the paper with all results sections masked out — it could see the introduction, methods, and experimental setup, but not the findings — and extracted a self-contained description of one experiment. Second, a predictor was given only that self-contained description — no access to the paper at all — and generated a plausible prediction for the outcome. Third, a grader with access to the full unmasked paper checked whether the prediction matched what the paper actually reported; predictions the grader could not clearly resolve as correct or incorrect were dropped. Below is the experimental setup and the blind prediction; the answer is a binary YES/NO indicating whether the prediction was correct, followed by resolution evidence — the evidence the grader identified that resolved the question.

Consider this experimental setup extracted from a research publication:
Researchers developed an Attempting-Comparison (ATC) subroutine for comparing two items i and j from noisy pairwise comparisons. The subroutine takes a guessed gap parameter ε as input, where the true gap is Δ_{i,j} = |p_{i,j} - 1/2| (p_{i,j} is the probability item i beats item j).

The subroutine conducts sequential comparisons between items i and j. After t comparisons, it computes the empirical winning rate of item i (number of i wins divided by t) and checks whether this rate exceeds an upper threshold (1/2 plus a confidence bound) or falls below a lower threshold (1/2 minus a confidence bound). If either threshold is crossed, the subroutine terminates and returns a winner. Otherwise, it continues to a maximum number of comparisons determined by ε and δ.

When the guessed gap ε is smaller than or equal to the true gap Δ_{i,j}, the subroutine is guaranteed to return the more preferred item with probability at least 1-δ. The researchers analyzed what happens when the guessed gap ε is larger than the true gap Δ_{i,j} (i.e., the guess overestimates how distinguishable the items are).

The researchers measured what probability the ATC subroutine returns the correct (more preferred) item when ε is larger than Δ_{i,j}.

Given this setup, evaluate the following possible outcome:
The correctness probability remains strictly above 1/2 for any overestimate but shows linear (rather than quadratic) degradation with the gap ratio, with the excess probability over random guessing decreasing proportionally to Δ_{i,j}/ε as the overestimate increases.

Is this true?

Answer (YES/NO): NO